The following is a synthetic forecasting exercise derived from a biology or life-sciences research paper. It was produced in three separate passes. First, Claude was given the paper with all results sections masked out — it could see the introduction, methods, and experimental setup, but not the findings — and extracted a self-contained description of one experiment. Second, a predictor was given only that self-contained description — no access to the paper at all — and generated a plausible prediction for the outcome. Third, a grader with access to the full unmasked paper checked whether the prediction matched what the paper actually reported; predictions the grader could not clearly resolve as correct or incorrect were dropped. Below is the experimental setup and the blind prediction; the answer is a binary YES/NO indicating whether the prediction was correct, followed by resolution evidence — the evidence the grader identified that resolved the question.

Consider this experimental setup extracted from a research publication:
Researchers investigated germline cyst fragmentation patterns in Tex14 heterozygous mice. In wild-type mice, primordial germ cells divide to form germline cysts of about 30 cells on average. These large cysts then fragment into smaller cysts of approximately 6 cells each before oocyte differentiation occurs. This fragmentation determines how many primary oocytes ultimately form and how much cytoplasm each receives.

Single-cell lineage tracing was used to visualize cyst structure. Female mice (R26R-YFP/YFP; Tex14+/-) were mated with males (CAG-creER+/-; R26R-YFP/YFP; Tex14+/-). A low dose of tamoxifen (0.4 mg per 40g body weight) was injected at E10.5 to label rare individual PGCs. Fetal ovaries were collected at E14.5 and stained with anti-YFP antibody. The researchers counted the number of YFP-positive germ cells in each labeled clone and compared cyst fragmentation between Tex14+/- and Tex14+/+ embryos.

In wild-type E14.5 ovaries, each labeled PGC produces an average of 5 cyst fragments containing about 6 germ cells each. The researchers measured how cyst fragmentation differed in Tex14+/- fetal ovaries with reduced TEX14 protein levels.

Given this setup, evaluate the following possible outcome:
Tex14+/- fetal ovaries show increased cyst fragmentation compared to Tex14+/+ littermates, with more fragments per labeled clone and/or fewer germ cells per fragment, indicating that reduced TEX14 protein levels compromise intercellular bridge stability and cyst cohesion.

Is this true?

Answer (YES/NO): NO